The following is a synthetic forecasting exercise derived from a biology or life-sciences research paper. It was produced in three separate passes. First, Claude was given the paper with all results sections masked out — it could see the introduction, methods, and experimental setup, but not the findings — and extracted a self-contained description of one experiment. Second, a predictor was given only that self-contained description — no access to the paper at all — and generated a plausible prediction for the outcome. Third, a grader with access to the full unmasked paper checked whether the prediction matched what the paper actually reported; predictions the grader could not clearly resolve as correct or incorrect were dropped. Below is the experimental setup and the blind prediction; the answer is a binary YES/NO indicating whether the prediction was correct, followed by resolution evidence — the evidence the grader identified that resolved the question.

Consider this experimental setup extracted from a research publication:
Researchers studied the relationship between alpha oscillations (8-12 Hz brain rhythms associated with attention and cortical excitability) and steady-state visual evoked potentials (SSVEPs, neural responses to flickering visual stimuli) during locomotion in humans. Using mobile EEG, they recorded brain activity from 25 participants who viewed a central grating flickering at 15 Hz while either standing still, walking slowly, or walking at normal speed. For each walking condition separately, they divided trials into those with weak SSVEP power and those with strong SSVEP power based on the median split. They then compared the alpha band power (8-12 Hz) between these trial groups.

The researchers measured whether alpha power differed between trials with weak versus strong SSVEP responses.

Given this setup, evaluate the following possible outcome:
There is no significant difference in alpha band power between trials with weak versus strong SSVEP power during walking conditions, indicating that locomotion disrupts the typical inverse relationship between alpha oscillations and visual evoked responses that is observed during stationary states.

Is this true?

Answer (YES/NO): NO